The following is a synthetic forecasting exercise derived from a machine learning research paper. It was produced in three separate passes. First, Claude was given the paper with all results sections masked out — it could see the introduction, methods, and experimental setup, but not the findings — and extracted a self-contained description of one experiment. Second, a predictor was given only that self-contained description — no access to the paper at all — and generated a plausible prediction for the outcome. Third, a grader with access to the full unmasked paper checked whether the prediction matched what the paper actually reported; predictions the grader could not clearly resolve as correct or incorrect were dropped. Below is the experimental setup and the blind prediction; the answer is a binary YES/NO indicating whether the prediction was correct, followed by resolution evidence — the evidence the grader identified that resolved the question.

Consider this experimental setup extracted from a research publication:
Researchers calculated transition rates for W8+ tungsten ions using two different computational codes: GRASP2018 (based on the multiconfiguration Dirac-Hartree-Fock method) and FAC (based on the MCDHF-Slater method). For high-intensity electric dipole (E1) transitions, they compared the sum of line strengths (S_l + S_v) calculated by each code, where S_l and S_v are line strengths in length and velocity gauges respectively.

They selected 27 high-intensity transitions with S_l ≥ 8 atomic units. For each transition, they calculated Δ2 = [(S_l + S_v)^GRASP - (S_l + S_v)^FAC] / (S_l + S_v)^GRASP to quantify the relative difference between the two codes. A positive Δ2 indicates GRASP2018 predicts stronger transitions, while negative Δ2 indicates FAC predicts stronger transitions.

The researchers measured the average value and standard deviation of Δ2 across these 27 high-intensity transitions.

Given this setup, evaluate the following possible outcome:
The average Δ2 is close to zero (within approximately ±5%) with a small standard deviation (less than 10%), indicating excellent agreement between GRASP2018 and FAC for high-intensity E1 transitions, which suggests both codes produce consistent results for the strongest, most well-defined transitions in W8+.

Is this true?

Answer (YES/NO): NO